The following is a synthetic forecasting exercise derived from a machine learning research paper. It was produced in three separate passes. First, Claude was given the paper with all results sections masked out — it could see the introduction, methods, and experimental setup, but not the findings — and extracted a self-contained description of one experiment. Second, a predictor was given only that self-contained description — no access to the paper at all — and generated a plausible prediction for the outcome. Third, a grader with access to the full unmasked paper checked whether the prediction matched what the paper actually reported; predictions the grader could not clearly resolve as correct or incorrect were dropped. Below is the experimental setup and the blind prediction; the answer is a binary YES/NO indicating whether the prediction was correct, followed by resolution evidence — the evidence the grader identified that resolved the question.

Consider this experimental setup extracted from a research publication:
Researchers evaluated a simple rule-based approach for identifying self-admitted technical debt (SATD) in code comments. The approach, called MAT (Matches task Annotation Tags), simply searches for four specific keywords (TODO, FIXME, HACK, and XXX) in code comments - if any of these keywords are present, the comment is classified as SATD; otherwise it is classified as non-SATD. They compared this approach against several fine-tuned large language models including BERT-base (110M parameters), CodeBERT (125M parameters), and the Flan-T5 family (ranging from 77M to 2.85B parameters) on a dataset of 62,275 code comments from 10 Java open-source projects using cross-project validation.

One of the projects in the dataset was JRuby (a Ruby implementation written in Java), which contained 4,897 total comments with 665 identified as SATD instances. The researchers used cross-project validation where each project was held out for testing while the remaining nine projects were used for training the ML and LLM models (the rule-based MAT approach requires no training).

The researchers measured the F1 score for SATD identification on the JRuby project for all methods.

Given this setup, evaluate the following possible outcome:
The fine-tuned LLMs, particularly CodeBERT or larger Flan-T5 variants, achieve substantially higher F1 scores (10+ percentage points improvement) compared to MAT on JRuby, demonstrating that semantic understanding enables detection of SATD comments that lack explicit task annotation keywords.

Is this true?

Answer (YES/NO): NO